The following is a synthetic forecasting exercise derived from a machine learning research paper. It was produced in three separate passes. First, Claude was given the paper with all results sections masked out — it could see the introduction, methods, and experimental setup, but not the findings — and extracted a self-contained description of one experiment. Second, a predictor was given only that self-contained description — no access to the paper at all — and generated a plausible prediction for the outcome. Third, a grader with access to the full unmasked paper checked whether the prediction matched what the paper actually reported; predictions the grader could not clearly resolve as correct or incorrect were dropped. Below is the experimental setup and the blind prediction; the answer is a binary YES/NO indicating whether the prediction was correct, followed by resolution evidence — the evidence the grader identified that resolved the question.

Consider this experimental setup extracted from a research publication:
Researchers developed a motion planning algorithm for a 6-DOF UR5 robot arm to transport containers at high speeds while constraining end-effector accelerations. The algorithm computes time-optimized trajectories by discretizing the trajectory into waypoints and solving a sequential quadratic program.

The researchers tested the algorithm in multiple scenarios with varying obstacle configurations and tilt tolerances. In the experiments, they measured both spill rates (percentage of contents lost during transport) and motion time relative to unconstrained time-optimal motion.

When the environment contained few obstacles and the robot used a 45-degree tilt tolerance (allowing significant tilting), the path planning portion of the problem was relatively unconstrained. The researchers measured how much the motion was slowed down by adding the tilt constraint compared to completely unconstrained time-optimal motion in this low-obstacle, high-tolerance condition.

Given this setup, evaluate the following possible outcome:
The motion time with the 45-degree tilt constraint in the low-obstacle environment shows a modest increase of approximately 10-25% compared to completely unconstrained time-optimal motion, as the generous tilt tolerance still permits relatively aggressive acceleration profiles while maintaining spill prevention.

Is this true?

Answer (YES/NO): NO